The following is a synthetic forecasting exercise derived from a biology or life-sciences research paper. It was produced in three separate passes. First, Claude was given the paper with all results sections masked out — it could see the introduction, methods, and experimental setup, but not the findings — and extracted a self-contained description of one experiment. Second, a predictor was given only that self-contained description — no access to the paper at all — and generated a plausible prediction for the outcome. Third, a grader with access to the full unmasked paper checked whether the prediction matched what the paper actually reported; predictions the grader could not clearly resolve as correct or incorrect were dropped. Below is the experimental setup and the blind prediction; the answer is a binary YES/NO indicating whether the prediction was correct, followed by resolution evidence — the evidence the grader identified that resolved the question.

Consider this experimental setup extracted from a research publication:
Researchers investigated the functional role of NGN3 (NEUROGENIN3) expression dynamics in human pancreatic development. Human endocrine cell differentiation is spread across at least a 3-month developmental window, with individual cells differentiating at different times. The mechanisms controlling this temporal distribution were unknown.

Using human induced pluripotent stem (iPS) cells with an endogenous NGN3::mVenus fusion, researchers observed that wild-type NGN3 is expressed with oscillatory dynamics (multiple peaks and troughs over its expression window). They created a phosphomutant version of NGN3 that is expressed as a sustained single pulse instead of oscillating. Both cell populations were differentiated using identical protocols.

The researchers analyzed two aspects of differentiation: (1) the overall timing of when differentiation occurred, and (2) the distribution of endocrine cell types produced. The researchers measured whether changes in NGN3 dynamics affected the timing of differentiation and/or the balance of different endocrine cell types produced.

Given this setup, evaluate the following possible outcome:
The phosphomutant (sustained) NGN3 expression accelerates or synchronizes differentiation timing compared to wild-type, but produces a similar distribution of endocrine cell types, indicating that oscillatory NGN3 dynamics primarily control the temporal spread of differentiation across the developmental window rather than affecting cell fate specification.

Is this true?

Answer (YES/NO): YES